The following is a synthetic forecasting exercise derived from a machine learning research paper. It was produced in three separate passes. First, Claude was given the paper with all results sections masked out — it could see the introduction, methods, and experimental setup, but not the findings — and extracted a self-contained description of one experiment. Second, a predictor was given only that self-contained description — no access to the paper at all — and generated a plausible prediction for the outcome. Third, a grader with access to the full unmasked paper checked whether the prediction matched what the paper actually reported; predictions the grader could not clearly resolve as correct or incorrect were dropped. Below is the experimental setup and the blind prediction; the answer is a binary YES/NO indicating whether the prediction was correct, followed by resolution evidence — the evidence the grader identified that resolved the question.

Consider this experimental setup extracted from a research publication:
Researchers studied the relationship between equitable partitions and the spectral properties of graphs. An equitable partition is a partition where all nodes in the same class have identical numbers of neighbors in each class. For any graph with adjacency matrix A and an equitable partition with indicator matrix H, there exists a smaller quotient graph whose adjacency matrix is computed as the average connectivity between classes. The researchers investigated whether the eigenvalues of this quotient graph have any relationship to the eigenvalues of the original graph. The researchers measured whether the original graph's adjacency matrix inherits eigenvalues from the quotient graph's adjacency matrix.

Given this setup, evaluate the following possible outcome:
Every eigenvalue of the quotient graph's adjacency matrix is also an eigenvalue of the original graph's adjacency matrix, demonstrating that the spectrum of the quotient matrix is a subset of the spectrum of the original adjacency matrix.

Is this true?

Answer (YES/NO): YES